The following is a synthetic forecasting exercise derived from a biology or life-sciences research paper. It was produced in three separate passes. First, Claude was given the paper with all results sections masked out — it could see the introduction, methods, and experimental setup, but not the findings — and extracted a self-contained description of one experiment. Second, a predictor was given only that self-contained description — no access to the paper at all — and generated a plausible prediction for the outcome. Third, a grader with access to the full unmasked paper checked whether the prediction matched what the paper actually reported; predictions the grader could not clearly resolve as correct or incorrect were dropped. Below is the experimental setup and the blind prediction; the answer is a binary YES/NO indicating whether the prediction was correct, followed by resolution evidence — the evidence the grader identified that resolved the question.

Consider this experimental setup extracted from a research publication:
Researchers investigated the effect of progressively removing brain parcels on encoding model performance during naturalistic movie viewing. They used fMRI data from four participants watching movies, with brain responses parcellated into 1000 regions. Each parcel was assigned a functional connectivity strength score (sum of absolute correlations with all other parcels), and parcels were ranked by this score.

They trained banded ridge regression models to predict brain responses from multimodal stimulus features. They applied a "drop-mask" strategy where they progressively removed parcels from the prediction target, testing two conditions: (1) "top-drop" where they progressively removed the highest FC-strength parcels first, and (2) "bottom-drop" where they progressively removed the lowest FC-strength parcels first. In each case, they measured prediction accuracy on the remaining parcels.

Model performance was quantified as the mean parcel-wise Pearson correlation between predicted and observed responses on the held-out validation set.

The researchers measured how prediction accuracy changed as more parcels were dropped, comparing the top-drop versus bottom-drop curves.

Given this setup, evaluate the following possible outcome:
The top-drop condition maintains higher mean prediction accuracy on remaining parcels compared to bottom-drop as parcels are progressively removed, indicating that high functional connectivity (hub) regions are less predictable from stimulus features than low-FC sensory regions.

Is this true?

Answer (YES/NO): NO